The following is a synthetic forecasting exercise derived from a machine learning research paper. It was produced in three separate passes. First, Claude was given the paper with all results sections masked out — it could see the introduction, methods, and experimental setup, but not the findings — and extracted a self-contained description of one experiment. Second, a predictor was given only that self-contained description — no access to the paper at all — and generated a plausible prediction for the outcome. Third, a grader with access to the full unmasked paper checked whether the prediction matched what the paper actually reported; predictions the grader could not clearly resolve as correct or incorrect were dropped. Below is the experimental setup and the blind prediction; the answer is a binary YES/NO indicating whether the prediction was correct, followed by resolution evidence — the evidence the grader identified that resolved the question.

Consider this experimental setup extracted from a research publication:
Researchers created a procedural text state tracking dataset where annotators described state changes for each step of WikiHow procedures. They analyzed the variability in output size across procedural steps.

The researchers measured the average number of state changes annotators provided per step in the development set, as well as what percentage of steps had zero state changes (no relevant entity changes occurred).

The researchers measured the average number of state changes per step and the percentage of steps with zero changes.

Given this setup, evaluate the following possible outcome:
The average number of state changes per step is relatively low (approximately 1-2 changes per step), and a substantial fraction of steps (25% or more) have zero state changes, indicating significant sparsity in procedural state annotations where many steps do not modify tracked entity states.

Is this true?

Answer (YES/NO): NO